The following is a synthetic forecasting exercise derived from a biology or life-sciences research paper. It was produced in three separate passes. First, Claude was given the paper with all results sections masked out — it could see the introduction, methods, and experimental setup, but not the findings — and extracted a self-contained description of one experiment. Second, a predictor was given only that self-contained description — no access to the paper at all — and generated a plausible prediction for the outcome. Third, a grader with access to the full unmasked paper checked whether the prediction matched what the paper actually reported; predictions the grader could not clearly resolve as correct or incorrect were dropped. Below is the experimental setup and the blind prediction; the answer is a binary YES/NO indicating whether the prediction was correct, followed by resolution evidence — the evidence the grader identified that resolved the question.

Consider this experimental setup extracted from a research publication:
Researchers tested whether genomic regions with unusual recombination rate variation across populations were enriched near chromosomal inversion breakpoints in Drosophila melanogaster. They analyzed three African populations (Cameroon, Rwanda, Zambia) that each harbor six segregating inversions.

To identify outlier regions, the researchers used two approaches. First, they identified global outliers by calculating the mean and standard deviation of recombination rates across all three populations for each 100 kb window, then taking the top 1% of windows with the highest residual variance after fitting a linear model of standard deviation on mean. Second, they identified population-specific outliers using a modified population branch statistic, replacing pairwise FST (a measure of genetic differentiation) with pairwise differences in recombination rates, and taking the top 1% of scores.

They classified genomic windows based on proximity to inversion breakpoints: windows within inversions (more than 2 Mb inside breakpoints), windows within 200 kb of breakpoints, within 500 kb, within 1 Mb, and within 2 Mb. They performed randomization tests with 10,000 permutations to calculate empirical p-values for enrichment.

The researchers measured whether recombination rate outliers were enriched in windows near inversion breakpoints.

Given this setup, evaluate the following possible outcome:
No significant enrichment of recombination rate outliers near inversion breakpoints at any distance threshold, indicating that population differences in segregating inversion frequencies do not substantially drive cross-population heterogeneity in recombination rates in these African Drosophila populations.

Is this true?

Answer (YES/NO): NO